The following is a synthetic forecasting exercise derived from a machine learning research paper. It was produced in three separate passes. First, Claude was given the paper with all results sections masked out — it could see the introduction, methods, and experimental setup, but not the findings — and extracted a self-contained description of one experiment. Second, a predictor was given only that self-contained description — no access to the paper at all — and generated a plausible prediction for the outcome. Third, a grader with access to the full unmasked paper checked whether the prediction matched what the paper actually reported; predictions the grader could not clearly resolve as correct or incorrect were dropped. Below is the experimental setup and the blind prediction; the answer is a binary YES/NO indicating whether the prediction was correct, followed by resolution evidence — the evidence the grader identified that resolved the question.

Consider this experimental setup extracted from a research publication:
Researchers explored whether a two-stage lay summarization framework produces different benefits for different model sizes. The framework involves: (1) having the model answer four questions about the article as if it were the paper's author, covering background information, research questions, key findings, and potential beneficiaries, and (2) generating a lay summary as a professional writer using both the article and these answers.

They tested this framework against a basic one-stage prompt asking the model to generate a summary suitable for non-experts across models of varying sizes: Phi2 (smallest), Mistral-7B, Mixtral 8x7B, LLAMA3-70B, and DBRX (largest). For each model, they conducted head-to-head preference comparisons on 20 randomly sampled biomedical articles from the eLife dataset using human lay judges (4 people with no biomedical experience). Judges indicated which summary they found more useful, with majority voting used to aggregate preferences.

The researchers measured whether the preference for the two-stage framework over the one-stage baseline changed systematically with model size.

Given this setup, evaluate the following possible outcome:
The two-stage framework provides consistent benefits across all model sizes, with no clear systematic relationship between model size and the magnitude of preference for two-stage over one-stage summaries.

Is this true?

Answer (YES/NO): NO